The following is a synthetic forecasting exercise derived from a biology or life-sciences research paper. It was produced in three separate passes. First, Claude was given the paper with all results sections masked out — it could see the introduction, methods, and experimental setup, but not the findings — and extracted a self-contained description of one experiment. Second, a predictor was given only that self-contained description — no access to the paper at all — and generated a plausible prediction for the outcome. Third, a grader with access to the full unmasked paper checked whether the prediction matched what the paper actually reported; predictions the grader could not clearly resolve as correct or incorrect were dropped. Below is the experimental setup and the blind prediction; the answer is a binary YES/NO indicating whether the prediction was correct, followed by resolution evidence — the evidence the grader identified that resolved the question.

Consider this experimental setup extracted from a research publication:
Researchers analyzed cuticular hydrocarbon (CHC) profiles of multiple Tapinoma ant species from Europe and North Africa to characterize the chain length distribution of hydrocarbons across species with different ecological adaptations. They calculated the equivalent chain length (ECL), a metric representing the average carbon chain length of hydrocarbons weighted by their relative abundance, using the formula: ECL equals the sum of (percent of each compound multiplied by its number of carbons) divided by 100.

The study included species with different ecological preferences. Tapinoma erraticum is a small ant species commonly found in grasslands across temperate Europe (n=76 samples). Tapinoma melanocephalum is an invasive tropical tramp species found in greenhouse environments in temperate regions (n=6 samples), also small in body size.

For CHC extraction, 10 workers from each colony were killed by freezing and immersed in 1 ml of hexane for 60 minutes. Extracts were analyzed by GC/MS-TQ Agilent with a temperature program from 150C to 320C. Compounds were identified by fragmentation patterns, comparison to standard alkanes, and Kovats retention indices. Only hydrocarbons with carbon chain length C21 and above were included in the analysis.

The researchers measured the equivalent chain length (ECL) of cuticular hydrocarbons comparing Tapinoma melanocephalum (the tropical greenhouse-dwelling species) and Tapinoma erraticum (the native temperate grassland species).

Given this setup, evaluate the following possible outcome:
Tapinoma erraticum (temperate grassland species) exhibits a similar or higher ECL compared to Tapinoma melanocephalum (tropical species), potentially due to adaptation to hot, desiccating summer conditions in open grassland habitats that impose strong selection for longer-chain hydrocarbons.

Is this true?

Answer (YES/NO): NO